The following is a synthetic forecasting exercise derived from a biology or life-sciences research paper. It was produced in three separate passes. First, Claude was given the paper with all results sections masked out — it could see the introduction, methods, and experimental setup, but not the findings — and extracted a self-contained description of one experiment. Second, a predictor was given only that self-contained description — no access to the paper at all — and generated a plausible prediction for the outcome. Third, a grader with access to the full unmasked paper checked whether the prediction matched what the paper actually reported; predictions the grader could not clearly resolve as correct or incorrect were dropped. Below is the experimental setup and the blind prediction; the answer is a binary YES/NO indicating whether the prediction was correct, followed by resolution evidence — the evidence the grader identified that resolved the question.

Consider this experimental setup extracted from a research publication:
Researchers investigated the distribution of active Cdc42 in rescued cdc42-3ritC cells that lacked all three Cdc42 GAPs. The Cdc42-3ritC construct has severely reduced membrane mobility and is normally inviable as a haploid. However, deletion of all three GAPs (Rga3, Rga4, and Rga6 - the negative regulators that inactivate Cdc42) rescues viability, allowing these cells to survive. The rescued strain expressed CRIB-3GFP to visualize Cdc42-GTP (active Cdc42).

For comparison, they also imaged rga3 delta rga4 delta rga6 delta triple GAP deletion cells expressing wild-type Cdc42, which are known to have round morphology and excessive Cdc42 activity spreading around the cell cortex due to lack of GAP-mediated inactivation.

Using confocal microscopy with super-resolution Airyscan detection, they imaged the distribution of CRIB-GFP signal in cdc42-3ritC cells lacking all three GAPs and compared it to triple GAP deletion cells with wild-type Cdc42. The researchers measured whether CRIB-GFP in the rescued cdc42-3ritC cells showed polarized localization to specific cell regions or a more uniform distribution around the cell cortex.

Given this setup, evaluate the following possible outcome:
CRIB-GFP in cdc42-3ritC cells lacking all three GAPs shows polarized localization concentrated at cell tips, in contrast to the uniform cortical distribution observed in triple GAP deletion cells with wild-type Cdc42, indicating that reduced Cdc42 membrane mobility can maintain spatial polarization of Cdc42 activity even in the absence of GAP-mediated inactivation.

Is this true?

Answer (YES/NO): NO